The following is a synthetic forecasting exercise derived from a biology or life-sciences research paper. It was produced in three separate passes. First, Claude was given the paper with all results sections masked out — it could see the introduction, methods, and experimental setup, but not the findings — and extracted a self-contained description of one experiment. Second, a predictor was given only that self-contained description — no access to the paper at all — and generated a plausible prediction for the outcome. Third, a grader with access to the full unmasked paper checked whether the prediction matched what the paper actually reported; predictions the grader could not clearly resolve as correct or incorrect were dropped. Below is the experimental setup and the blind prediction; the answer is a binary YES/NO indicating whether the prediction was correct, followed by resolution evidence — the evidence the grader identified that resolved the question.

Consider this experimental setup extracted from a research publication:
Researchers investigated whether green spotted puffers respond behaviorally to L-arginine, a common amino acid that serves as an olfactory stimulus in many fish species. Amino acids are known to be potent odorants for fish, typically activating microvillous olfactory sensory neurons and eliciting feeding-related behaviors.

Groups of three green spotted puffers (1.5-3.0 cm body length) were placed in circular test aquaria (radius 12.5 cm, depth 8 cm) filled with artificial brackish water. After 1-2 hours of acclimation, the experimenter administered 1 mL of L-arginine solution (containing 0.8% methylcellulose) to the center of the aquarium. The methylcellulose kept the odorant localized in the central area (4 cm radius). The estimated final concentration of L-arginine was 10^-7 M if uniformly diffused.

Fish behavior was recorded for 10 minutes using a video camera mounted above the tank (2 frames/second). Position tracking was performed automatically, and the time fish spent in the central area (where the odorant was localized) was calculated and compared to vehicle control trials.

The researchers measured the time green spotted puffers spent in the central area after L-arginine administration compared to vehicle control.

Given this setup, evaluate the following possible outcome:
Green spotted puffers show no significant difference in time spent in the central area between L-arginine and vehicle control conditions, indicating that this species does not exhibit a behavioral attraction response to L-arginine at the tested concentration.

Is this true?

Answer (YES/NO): NO